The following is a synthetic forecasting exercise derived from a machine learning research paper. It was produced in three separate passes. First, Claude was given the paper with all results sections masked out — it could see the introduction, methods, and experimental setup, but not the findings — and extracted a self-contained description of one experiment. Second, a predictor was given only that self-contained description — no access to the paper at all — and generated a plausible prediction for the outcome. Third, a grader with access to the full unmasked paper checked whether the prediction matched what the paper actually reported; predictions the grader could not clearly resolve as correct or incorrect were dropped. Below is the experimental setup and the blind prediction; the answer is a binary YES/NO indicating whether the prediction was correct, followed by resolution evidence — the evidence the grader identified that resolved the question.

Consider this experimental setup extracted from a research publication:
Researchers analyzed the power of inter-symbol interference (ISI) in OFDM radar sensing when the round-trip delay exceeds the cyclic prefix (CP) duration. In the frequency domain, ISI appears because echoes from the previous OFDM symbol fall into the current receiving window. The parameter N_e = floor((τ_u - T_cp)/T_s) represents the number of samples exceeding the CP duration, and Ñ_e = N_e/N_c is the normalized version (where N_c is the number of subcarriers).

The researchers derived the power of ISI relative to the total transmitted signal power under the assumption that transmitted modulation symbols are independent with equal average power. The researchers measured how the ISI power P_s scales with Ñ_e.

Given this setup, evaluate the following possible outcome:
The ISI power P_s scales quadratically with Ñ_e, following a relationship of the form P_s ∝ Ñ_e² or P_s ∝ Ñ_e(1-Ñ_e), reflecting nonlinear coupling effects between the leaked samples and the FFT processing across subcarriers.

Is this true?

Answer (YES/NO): NO